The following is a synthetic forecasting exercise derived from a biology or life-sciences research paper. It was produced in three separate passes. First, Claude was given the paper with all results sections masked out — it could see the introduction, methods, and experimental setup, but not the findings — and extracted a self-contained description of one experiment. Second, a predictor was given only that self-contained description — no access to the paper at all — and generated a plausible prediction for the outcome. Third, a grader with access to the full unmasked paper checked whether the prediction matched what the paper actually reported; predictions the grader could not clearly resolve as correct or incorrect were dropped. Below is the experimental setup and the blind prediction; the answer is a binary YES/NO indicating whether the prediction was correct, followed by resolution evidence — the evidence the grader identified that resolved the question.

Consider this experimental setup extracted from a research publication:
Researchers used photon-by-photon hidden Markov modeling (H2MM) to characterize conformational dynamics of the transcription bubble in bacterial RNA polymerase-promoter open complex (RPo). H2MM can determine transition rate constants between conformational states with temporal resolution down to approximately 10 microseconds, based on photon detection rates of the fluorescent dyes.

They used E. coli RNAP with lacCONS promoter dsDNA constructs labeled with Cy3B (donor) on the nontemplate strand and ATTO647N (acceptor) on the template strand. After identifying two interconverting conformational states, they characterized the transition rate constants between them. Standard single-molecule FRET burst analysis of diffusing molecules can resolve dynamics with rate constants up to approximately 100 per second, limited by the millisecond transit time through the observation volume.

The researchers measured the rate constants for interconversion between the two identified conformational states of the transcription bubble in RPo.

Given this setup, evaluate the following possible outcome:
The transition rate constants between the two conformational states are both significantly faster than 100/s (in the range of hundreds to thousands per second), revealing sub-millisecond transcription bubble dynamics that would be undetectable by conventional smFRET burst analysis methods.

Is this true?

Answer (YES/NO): YES